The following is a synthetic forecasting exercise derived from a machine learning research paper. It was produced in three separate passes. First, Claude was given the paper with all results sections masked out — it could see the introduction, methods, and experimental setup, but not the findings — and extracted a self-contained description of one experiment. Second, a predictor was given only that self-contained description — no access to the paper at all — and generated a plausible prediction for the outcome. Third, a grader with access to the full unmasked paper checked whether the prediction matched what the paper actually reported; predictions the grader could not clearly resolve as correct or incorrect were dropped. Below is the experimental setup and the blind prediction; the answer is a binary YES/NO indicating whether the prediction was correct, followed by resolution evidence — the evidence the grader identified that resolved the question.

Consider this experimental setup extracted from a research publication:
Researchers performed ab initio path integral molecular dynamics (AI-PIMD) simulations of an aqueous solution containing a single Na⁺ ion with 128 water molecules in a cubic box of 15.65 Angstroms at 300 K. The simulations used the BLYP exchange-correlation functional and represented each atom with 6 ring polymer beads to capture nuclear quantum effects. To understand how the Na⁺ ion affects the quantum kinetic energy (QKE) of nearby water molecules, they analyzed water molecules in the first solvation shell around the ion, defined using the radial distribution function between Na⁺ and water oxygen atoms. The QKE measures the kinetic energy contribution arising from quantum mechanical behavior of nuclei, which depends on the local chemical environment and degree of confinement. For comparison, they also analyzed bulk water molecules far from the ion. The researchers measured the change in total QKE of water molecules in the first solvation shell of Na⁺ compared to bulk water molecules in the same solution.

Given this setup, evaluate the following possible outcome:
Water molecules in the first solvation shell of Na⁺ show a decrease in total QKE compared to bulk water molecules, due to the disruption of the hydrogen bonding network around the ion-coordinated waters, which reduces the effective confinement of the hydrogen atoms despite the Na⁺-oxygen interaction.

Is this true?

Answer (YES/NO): NO